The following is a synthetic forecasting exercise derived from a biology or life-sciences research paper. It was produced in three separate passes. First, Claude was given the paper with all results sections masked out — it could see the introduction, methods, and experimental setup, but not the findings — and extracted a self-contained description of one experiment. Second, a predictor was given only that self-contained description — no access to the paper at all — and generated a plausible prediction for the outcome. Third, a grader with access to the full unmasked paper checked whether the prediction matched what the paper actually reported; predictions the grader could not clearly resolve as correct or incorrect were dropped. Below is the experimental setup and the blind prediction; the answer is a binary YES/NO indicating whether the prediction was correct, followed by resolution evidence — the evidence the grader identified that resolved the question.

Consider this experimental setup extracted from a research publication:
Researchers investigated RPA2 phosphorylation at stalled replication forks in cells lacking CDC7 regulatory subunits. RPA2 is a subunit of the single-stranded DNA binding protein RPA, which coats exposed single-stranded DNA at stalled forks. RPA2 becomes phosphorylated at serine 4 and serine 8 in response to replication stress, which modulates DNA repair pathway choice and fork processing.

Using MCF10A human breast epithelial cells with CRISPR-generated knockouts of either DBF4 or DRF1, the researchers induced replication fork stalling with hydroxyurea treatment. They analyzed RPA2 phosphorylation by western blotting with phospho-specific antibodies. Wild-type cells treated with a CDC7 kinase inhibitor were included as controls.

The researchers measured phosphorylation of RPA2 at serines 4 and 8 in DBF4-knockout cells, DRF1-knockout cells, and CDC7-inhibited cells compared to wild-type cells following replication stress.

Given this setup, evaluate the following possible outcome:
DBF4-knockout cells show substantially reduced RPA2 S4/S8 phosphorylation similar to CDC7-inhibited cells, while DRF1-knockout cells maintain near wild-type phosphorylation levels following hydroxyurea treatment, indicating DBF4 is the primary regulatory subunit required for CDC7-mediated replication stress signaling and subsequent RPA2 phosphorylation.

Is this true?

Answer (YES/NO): YES